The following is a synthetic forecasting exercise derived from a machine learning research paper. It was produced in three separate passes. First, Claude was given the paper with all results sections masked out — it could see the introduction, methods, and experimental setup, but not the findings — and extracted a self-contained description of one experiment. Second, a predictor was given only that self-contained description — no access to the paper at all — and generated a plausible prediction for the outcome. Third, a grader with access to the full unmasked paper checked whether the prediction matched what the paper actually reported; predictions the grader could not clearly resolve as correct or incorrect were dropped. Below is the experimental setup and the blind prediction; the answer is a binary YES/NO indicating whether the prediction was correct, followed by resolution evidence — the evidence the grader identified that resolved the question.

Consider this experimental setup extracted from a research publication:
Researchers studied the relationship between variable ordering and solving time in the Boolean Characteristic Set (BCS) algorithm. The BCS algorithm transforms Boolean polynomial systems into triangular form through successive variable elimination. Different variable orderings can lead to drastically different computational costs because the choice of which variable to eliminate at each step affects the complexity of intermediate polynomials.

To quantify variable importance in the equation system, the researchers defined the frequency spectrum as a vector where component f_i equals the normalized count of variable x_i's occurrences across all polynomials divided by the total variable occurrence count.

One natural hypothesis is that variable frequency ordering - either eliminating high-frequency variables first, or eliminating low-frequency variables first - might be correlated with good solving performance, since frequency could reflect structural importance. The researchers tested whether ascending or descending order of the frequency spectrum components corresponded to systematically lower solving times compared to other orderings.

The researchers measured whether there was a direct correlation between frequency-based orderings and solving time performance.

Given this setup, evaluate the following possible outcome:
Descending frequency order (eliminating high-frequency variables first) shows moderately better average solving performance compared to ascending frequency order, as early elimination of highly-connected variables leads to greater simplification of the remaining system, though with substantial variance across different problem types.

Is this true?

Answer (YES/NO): NO